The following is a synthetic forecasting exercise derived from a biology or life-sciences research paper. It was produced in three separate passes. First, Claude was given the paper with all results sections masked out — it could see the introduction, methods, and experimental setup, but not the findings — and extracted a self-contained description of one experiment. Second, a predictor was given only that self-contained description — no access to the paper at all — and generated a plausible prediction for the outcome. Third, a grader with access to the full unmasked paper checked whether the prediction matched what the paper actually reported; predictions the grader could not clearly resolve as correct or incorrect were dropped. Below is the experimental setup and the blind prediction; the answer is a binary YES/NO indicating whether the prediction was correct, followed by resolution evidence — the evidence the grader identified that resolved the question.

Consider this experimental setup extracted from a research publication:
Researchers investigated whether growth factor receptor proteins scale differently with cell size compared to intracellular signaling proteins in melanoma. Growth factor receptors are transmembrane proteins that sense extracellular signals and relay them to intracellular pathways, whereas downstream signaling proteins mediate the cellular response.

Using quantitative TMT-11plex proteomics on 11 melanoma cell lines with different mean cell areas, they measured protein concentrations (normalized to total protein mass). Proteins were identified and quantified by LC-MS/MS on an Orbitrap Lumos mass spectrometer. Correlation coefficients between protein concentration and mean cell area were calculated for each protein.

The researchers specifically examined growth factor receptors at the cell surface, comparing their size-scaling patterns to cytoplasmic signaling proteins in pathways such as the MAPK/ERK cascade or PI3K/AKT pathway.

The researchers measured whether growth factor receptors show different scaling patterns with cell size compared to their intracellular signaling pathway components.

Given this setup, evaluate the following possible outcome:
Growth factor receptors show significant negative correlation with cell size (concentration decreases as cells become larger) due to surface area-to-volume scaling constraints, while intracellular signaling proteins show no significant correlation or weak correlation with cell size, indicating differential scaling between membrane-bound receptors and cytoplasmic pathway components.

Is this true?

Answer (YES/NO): NO